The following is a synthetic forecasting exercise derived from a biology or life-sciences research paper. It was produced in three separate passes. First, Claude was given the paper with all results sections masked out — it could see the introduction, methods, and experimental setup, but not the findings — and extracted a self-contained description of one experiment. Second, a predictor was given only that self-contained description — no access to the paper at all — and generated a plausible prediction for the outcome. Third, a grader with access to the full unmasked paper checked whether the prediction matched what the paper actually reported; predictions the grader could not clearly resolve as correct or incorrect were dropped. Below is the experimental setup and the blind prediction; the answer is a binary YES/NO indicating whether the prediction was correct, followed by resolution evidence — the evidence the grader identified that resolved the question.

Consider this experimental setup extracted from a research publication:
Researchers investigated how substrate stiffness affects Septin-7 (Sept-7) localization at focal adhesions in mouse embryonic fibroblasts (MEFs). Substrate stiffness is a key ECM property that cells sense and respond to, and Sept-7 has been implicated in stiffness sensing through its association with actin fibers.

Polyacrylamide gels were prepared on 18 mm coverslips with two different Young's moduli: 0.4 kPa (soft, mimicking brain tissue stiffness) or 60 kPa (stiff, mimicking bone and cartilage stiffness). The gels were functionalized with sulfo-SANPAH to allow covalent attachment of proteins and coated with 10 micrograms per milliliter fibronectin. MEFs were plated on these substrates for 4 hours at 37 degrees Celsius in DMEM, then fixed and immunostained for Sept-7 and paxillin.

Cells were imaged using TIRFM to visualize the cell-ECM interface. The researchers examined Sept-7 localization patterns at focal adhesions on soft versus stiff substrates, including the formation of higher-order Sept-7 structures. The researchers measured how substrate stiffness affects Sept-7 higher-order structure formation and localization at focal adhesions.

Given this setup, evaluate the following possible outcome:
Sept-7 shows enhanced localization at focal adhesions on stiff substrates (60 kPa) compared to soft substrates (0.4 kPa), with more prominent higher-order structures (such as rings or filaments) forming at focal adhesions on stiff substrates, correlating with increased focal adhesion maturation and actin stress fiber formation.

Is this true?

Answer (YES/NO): YES